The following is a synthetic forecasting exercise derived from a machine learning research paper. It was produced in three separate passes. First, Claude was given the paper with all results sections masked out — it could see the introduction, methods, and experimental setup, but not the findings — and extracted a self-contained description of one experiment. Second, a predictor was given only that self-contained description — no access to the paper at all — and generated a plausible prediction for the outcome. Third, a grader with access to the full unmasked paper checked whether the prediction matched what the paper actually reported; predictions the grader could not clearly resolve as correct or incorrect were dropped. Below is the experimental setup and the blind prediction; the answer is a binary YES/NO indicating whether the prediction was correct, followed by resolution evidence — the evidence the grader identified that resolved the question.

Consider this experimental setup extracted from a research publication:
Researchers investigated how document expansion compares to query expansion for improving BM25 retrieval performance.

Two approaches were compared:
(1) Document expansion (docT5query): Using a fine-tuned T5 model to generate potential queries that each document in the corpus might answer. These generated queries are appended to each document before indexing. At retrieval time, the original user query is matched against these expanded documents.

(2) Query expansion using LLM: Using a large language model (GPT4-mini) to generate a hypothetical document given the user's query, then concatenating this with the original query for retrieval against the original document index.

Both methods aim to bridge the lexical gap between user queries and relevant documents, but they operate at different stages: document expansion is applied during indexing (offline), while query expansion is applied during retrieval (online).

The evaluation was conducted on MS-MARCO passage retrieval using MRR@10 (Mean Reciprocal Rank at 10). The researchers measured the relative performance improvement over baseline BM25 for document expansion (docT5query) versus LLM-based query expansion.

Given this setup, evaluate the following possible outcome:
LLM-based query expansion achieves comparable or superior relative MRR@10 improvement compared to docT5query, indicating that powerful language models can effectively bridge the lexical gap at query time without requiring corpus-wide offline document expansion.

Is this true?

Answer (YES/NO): NO